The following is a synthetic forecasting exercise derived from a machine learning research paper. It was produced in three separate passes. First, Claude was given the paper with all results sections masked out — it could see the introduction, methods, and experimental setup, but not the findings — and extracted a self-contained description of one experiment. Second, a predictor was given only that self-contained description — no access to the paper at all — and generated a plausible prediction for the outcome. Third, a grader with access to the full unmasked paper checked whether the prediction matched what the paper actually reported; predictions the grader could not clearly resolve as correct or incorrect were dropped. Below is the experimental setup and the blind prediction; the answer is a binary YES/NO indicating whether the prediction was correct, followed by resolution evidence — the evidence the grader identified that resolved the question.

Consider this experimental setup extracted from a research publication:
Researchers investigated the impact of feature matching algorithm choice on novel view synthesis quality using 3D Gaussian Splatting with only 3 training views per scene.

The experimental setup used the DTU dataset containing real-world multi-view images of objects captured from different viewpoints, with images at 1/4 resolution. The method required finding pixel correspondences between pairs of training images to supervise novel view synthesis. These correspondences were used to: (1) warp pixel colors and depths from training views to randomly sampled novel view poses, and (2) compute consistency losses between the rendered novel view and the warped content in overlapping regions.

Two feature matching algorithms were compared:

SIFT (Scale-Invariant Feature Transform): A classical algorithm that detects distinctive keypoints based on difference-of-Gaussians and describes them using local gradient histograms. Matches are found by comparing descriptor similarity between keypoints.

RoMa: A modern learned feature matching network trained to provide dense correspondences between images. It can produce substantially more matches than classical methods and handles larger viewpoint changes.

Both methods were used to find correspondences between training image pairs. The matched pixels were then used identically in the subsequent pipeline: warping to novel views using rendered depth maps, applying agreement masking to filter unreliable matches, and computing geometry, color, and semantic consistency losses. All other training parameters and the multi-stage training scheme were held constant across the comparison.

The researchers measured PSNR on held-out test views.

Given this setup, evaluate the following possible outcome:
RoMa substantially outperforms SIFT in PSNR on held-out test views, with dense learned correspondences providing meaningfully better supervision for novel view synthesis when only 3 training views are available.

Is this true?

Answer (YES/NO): YES